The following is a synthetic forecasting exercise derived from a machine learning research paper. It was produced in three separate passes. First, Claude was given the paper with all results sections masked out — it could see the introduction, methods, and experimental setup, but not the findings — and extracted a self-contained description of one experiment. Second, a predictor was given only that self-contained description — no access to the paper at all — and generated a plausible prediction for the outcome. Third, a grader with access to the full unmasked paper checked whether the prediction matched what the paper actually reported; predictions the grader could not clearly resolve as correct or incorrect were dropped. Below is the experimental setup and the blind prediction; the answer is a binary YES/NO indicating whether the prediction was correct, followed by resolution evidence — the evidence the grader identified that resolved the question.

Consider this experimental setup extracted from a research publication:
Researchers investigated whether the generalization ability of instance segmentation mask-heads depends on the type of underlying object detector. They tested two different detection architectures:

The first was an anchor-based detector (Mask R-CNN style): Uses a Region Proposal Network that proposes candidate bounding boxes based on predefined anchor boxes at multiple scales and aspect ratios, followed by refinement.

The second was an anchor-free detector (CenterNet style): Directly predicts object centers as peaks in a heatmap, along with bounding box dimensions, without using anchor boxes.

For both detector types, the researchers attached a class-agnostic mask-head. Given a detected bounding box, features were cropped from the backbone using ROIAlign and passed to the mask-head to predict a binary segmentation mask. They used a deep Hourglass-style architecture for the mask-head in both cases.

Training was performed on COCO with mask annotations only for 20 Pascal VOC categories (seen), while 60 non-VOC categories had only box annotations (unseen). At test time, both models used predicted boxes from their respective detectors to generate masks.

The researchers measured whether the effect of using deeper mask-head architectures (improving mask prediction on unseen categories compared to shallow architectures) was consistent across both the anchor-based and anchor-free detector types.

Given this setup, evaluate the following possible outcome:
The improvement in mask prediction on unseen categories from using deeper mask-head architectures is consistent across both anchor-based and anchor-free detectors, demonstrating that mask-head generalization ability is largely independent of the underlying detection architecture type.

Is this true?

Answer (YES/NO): YES